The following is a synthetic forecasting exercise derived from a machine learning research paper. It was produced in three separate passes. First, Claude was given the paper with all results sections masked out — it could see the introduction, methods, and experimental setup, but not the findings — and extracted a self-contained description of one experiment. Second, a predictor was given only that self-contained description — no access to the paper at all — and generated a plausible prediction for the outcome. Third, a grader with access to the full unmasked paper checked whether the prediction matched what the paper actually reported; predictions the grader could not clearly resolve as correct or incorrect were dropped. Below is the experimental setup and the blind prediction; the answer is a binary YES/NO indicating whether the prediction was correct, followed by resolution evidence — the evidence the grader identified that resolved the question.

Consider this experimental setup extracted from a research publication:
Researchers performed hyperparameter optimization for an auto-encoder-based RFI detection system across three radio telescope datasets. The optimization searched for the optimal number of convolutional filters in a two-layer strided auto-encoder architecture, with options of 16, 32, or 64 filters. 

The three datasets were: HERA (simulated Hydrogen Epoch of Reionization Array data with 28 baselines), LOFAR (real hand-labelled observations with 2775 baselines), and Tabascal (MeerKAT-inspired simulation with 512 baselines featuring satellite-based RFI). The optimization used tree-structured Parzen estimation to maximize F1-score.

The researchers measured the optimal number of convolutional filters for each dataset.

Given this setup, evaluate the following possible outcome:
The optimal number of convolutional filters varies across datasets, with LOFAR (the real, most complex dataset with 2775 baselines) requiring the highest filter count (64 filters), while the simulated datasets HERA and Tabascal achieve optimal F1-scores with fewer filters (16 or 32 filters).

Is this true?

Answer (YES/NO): NO